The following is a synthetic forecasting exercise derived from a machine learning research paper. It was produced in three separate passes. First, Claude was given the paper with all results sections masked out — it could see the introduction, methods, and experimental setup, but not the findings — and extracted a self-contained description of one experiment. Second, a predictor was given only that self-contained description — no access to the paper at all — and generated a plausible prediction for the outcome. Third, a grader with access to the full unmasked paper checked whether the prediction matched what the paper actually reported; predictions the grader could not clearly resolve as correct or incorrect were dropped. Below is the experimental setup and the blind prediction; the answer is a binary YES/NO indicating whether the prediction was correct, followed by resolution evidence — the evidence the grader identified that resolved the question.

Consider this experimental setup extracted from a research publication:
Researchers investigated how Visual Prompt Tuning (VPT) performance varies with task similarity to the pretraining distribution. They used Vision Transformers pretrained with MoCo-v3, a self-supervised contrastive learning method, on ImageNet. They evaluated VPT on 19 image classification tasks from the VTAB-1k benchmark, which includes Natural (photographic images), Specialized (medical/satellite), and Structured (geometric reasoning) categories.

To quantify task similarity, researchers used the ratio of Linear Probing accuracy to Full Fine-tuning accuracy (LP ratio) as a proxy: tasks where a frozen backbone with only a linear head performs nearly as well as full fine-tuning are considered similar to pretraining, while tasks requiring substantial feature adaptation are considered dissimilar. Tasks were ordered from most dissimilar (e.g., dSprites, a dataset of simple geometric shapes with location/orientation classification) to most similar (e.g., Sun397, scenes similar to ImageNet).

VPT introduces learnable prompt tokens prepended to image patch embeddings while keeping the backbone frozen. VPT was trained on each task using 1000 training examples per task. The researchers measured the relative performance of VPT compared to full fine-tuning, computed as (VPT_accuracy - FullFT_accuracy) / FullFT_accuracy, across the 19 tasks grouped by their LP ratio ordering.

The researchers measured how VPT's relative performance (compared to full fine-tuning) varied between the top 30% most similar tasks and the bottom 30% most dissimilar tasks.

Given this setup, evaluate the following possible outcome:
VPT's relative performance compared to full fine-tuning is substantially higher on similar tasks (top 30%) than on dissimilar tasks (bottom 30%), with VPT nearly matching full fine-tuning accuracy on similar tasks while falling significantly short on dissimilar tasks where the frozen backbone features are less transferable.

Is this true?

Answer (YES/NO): YES